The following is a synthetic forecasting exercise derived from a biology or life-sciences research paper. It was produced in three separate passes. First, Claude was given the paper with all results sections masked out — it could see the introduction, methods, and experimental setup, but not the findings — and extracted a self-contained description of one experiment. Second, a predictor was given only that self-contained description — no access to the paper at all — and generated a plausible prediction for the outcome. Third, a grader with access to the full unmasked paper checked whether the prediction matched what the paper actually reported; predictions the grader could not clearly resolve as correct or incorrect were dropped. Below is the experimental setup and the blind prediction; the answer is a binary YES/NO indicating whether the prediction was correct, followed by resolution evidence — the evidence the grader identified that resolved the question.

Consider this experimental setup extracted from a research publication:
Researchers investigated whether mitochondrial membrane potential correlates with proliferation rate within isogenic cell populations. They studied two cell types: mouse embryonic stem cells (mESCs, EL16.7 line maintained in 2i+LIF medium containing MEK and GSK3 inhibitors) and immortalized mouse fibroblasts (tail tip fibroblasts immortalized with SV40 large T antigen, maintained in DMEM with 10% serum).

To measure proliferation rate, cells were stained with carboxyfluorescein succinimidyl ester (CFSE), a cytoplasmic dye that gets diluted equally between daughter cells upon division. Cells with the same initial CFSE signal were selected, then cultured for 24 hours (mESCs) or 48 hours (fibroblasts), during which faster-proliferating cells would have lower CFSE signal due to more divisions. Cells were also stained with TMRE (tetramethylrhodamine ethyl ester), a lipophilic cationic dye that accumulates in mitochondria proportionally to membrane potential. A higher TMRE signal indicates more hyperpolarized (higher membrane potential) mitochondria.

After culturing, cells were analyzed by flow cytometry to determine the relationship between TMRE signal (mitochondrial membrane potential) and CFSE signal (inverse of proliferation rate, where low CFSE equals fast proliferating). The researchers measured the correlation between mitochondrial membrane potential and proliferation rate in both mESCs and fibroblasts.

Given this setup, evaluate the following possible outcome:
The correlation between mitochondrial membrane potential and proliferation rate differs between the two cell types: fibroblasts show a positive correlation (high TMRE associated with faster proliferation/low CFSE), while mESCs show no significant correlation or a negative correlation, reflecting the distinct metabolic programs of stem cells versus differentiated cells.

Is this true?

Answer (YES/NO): NO